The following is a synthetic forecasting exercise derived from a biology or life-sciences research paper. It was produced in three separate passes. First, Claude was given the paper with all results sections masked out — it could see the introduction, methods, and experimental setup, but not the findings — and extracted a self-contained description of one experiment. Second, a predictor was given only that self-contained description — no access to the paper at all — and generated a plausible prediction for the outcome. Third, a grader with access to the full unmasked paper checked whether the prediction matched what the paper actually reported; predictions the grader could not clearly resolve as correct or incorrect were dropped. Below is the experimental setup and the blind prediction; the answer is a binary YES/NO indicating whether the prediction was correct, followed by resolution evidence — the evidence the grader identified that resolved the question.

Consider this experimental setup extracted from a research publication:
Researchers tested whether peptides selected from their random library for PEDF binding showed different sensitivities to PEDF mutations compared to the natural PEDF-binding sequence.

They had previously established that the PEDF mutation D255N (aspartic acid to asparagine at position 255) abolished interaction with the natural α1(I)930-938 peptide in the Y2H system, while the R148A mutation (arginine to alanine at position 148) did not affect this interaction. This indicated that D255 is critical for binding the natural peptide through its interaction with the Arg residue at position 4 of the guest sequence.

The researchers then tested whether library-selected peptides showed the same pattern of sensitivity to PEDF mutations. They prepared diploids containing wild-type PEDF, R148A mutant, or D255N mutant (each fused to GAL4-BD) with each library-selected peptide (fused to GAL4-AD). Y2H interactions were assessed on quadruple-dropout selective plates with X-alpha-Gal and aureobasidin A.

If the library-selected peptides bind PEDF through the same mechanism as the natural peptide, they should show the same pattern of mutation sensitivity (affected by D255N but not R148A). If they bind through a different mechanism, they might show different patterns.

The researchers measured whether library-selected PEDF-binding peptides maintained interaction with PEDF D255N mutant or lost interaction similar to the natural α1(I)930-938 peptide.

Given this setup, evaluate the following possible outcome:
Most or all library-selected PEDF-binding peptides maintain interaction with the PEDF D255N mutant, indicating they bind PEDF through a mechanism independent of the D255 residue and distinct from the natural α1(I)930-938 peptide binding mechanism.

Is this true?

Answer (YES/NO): NO